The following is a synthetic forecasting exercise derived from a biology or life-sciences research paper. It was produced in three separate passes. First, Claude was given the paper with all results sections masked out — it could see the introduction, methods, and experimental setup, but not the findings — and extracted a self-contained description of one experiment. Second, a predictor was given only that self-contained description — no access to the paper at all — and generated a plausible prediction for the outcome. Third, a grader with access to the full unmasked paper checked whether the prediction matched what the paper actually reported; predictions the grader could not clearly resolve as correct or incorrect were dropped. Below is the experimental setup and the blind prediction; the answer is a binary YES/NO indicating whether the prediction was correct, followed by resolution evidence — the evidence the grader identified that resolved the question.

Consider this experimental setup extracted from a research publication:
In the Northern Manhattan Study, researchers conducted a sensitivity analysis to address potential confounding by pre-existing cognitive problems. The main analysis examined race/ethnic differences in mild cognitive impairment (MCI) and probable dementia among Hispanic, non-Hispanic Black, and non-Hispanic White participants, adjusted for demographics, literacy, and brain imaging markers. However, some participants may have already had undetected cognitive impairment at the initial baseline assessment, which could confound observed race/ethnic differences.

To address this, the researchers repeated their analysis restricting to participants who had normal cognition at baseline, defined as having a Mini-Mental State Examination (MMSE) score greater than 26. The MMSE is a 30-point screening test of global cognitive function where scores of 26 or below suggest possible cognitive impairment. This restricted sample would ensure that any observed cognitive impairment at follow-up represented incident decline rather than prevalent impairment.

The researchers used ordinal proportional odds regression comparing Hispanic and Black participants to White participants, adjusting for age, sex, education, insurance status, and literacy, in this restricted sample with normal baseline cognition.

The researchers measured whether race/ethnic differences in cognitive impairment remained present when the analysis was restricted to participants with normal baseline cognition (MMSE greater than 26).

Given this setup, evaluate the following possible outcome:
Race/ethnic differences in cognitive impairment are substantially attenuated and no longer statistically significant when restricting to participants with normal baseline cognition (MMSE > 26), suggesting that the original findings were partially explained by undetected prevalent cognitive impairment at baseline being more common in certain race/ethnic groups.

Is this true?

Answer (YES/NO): NO